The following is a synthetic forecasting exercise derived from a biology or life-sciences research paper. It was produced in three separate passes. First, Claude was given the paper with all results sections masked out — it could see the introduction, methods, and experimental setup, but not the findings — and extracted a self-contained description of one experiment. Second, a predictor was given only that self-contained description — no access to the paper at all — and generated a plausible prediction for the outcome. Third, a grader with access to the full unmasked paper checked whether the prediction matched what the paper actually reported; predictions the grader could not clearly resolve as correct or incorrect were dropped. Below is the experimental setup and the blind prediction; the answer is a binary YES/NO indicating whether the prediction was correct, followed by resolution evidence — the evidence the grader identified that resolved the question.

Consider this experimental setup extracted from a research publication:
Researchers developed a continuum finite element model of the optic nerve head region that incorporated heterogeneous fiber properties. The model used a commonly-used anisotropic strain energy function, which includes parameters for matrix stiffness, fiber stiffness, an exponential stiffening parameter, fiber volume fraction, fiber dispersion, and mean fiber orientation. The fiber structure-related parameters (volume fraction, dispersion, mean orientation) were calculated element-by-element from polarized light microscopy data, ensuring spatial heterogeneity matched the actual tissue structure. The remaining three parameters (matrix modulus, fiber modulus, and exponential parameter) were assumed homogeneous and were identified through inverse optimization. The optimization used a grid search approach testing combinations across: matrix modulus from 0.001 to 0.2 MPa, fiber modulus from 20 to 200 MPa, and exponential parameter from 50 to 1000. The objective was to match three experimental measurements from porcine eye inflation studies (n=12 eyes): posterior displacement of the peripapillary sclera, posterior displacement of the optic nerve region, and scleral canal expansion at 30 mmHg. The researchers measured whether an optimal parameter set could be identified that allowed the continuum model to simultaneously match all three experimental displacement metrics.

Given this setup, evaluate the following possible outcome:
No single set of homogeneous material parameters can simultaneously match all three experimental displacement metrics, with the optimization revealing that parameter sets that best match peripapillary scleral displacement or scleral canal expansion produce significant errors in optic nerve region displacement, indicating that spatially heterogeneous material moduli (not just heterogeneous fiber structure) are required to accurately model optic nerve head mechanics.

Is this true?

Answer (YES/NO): NO